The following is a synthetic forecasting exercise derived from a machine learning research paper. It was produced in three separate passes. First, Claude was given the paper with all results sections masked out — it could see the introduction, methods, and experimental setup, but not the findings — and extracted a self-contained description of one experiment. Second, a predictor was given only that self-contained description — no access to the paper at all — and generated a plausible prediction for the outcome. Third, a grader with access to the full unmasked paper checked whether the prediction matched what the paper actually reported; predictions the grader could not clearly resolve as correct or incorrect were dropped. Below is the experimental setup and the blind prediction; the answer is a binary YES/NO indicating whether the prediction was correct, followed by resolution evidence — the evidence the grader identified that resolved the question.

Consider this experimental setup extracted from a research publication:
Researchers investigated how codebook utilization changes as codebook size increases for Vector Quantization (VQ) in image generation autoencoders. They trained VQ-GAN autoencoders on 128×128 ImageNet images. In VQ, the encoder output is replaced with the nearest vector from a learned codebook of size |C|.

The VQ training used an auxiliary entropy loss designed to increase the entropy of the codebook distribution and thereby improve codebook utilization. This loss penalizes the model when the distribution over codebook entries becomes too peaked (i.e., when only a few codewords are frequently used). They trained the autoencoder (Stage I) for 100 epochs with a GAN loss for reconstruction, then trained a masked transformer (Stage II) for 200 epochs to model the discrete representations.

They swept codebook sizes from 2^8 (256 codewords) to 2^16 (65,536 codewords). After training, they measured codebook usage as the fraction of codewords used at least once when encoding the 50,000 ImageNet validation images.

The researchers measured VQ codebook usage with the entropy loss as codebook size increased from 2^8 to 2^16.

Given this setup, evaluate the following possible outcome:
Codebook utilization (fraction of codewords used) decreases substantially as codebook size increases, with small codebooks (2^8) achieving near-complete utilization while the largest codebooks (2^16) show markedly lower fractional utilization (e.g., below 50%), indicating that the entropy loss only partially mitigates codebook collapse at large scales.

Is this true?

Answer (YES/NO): YES